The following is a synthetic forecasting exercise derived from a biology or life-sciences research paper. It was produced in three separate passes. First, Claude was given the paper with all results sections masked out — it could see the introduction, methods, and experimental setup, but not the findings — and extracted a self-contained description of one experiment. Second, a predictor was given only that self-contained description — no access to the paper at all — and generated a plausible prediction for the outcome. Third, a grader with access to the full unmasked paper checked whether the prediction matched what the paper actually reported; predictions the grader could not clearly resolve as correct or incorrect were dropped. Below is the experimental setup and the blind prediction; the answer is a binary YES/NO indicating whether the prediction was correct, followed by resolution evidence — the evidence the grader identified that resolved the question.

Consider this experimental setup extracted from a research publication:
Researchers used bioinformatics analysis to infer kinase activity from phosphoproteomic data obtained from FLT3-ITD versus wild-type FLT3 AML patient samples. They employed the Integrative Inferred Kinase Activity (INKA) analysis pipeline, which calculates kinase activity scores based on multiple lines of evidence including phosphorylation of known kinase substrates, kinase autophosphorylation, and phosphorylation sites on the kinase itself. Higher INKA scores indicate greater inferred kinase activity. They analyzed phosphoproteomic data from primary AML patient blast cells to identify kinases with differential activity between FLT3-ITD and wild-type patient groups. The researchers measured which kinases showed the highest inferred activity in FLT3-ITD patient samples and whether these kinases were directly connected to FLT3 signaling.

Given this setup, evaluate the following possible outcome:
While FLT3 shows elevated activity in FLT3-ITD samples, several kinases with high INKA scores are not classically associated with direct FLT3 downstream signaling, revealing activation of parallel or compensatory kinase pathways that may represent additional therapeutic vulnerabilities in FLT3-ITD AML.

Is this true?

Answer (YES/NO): YES